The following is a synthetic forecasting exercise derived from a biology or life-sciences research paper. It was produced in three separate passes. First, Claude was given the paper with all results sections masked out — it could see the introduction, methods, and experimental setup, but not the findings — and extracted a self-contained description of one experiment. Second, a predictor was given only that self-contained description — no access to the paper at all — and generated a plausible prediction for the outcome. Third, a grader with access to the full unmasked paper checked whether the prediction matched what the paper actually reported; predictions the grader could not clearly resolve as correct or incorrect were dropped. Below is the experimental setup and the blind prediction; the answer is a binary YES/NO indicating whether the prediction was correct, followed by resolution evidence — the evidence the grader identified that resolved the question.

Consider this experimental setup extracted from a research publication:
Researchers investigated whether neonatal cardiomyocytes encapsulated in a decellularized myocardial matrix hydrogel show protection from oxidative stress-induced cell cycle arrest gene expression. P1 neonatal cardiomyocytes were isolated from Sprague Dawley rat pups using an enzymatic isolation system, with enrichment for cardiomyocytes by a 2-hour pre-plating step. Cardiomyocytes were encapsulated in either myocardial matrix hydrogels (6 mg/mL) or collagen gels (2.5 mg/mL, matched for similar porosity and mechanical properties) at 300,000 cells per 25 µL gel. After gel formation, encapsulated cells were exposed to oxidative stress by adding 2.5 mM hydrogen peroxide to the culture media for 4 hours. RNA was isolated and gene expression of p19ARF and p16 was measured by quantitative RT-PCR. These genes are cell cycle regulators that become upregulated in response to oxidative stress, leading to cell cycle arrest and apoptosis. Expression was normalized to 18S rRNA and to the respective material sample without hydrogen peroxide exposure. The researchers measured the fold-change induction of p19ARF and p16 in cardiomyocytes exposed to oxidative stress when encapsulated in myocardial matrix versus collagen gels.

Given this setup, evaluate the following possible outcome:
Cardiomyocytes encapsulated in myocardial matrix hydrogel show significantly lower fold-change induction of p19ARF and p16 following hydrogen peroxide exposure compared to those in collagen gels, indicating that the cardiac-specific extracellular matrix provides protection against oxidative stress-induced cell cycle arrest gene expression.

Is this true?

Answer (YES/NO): YES